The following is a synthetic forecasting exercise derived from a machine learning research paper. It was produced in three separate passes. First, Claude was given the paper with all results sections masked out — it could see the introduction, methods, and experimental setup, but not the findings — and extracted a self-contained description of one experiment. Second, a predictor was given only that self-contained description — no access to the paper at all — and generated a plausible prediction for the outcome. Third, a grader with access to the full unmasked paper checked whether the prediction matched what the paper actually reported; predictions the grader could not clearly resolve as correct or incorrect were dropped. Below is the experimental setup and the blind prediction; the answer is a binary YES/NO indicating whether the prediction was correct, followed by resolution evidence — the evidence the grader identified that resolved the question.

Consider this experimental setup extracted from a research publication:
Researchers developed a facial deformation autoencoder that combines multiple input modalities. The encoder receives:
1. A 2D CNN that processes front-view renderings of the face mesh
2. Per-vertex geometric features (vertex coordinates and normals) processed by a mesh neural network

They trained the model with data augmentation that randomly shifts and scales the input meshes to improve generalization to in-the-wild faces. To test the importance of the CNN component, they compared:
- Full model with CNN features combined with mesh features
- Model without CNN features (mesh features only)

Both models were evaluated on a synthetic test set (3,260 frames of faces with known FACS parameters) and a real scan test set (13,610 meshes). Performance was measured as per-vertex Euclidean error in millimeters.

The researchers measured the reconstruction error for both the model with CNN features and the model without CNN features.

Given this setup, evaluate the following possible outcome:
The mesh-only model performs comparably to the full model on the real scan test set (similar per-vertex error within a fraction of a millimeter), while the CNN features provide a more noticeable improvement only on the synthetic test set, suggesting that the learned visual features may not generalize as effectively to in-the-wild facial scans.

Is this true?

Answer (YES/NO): NO